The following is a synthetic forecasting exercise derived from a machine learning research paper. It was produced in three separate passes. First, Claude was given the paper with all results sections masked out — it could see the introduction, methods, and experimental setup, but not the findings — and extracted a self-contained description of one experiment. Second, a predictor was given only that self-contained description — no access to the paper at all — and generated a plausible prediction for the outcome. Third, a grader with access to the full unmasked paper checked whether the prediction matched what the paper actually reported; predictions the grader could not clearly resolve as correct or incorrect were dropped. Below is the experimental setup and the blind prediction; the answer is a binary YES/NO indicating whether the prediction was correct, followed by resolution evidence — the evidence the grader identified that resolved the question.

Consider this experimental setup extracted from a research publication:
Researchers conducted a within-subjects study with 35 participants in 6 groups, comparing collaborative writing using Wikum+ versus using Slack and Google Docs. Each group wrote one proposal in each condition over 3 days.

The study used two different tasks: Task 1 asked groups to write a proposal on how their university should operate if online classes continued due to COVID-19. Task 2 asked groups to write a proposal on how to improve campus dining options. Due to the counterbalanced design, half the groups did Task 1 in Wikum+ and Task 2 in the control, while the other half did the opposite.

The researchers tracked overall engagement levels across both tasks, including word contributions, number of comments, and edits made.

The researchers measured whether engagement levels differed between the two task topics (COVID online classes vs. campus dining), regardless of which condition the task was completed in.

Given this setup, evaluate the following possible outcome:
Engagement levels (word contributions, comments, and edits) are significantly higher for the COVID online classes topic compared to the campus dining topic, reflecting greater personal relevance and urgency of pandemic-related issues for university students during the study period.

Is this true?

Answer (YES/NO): YES